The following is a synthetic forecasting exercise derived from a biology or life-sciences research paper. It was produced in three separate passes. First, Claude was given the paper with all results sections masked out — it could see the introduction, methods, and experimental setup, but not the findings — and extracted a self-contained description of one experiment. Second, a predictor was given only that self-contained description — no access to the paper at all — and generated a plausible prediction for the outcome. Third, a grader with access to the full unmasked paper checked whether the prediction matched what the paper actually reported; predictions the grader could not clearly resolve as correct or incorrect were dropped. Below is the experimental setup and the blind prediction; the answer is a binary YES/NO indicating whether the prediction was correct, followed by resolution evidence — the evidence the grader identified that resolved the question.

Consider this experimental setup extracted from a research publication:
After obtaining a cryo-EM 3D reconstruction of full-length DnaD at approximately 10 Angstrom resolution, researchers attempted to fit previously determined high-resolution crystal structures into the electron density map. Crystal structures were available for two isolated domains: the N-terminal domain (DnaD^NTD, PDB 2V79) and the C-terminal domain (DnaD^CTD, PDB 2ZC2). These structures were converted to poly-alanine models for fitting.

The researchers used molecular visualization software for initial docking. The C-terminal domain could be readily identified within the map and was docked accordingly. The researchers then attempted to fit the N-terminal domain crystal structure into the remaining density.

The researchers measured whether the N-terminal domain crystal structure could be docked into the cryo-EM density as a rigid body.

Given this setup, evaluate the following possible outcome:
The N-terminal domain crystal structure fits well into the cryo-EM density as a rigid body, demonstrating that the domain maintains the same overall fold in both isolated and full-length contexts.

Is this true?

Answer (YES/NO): NO